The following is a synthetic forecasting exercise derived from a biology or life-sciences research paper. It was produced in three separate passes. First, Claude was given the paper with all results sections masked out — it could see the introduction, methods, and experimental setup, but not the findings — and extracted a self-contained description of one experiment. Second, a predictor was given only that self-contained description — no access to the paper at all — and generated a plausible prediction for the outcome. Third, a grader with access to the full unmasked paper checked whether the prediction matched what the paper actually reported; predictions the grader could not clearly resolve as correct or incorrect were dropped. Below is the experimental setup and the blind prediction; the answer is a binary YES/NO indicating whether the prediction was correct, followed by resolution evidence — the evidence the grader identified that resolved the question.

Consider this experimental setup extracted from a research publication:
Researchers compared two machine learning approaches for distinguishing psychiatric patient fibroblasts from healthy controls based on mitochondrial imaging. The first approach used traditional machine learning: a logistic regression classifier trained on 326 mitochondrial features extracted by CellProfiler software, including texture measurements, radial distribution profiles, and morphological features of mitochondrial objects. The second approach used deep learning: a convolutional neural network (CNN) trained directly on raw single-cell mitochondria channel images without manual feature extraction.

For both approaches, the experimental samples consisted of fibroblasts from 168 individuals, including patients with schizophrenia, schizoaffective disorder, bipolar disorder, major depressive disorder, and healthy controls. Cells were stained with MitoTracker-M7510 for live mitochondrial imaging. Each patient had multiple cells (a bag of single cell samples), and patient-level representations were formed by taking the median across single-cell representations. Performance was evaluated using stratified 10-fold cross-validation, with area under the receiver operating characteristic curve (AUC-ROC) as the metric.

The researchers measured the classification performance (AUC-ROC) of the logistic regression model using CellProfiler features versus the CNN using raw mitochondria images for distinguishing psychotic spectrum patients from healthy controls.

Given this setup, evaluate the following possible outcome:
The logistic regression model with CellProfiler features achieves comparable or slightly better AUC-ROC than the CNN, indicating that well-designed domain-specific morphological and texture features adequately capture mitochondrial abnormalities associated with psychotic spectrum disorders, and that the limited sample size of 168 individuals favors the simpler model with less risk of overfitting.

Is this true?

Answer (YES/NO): YES